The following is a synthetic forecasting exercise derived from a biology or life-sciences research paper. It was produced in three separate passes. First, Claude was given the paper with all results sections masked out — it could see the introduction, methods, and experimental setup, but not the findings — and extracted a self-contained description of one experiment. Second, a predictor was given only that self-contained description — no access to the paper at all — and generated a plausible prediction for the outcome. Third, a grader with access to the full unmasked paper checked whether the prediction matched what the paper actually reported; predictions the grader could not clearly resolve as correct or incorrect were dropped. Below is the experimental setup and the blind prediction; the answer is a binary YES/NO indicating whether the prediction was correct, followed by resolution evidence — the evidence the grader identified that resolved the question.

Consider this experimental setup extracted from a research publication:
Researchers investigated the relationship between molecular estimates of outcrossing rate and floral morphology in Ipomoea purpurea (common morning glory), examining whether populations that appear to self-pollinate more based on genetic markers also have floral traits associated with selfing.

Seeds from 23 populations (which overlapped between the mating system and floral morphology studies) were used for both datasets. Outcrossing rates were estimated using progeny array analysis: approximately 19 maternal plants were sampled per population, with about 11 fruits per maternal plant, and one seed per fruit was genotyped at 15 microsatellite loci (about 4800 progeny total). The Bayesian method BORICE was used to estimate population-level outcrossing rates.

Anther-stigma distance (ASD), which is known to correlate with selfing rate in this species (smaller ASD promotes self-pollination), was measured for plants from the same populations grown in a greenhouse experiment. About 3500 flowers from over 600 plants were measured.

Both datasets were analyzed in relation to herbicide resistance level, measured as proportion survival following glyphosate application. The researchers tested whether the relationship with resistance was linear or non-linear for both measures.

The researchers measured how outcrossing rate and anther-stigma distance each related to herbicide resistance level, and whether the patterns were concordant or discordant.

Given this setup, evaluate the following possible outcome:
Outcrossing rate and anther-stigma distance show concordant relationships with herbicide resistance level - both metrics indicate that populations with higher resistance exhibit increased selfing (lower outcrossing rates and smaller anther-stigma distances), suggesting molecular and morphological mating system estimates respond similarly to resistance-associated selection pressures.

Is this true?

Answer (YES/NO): NO